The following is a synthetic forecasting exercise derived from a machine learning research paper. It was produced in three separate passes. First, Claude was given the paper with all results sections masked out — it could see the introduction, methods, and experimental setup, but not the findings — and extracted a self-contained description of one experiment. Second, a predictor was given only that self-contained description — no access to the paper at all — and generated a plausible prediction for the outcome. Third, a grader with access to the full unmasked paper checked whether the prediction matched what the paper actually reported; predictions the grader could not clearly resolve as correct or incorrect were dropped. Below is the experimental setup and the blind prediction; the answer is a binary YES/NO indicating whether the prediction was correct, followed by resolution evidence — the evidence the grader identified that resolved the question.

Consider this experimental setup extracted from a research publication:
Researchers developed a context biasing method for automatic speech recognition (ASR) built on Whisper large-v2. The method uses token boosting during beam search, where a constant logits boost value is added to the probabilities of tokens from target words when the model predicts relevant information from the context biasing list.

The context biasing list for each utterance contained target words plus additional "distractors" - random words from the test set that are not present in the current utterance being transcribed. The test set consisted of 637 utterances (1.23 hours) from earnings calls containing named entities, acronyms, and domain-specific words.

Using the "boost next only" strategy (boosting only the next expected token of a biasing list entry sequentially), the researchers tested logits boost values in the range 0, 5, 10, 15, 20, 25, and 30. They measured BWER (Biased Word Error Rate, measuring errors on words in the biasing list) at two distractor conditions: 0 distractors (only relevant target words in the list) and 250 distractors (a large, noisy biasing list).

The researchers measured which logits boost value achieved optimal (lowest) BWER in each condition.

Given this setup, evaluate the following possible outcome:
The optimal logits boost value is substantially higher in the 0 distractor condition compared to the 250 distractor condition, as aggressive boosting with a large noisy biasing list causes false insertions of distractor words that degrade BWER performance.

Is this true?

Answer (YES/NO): YES